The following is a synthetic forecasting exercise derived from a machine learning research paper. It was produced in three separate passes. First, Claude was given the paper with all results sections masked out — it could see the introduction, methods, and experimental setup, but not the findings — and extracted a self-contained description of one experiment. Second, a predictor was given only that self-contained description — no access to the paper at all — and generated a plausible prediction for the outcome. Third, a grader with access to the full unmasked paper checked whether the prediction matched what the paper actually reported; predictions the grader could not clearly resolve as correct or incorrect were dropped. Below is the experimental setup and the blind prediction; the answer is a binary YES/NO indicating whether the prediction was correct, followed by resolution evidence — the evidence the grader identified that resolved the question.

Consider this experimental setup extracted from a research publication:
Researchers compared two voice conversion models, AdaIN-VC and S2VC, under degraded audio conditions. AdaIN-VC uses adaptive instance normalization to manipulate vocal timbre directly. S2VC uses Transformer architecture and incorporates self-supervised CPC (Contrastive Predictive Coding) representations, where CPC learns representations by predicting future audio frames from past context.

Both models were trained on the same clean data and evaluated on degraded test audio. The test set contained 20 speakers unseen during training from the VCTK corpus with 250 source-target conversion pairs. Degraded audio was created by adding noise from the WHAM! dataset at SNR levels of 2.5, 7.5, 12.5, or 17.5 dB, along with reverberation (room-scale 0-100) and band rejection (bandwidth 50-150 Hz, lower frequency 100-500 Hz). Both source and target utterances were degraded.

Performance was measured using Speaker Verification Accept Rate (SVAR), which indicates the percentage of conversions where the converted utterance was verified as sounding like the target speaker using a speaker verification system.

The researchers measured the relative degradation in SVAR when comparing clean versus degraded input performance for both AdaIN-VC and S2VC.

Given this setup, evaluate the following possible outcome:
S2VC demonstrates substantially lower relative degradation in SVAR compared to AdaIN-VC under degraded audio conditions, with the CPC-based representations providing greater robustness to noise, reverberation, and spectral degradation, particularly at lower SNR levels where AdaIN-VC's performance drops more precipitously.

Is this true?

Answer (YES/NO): NO